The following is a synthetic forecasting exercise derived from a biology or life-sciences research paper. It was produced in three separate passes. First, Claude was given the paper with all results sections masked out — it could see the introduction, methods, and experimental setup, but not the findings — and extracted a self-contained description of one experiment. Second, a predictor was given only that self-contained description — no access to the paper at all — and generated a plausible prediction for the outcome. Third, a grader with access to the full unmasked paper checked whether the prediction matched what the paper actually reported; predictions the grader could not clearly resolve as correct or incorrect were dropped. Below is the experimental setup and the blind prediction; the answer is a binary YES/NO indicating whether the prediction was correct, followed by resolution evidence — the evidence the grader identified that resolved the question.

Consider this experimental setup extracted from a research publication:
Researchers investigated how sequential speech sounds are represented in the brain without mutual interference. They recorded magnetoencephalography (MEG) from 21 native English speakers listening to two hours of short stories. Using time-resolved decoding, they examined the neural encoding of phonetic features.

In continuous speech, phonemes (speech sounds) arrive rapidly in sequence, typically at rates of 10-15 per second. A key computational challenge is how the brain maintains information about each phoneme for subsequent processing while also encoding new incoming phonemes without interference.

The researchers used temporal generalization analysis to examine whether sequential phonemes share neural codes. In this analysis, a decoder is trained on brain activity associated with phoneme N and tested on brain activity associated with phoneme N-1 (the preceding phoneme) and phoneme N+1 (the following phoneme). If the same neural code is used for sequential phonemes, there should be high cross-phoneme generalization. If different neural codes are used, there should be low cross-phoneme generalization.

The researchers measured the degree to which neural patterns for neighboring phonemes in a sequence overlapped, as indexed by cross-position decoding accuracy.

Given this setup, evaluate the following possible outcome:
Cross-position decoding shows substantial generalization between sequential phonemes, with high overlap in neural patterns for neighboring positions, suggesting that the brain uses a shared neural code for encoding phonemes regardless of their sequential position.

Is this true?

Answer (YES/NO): NO